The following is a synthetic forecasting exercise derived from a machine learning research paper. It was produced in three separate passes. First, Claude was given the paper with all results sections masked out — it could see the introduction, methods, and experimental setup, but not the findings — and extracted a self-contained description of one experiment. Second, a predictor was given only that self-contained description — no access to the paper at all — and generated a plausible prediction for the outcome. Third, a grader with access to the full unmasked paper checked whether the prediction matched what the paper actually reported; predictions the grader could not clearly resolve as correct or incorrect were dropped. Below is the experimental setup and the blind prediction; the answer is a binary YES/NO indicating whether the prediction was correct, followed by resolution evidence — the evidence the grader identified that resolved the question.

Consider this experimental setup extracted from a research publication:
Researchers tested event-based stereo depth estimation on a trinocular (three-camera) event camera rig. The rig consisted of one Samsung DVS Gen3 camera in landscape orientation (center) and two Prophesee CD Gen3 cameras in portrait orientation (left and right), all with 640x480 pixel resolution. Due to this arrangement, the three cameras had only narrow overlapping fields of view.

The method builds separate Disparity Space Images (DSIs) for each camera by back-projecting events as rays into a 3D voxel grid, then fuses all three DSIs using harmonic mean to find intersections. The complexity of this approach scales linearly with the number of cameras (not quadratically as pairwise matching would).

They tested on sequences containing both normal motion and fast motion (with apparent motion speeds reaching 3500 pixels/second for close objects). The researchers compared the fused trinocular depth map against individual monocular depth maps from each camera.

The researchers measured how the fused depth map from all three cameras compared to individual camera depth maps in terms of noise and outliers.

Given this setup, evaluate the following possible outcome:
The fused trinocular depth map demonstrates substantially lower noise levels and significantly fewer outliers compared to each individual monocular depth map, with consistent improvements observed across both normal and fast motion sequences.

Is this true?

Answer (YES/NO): YES